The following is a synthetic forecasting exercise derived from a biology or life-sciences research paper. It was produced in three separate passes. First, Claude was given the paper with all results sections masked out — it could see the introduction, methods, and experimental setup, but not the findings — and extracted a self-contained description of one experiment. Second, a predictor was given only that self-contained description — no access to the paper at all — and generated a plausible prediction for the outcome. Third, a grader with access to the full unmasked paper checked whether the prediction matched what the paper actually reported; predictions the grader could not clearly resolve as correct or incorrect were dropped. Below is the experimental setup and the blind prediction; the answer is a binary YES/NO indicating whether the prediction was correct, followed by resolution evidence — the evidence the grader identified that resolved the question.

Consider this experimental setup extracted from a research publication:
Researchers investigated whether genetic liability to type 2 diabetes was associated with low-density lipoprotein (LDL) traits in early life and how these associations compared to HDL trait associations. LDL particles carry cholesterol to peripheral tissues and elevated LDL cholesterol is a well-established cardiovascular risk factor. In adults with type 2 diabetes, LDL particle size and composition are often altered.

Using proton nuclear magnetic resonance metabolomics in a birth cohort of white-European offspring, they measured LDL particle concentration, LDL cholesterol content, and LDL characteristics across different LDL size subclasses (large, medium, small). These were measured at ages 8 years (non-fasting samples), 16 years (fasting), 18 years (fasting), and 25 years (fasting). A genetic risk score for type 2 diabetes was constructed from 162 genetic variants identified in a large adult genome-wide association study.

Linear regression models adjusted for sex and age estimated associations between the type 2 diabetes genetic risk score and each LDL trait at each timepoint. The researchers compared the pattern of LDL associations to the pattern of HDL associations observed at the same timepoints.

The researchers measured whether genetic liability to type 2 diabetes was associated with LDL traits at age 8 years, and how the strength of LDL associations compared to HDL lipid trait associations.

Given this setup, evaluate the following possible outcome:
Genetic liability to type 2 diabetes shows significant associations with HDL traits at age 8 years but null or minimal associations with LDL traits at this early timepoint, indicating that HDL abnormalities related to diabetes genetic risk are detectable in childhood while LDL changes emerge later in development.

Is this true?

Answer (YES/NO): YES